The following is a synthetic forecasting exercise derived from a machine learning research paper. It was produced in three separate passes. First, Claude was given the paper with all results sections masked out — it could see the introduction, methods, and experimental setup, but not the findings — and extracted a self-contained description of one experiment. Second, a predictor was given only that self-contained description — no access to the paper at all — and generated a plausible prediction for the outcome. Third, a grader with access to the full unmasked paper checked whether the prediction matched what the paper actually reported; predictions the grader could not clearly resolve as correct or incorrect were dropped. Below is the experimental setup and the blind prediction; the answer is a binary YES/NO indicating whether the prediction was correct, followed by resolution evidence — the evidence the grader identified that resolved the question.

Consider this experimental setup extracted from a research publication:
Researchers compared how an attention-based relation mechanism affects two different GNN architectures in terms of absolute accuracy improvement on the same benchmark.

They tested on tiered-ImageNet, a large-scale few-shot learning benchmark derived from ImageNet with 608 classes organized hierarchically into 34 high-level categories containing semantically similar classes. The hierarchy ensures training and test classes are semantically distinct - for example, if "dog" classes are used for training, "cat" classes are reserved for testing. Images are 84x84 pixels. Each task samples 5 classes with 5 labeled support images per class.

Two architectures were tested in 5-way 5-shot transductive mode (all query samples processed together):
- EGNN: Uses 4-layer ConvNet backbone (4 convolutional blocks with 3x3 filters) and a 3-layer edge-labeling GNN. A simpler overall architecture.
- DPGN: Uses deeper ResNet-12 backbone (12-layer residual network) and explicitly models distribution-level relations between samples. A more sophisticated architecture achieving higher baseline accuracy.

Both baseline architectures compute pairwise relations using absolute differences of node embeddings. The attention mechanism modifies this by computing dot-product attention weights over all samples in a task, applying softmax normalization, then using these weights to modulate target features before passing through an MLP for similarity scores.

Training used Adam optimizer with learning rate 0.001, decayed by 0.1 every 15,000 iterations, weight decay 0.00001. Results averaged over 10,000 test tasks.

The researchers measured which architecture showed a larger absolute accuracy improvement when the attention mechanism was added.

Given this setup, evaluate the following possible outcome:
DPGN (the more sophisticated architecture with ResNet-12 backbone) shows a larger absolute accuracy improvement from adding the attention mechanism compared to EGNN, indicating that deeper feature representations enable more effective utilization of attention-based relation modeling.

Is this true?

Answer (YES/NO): YES